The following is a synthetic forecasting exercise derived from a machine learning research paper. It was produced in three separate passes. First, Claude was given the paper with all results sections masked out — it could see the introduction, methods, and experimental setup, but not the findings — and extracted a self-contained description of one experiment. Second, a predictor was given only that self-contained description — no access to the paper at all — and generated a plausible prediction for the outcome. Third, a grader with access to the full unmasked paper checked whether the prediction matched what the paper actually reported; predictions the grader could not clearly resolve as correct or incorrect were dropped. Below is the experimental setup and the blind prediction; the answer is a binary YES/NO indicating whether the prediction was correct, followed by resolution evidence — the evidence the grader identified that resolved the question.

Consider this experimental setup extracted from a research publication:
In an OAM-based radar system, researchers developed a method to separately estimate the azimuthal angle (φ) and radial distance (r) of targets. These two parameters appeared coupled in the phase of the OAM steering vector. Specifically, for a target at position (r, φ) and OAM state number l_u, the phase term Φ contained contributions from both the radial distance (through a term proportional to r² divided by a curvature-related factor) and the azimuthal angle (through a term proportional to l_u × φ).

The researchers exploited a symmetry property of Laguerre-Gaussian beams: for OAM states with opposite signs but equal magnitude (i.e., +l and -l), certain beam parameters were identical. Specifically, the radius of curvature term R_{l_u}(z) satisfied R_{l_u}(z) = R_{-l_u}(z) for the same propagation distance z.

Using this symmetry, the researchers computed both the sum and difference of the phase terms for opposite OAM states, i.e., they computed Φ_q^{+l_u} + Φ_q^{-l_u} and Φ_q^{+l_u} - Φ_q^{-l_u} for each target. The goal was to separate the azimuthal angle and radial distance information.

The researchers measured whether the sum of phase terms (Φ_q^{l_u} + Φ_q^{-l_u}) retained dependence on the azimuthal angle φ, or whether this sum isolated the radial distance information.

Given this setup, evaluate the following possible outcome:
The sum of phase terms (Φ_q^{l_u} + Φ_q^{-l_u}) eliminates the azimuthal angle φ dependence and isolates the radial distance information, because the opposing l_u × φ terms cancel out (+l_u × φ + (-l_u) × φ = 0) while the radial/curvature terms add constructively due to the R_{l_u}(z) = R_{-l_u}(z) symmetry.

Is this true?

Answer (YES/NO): YES